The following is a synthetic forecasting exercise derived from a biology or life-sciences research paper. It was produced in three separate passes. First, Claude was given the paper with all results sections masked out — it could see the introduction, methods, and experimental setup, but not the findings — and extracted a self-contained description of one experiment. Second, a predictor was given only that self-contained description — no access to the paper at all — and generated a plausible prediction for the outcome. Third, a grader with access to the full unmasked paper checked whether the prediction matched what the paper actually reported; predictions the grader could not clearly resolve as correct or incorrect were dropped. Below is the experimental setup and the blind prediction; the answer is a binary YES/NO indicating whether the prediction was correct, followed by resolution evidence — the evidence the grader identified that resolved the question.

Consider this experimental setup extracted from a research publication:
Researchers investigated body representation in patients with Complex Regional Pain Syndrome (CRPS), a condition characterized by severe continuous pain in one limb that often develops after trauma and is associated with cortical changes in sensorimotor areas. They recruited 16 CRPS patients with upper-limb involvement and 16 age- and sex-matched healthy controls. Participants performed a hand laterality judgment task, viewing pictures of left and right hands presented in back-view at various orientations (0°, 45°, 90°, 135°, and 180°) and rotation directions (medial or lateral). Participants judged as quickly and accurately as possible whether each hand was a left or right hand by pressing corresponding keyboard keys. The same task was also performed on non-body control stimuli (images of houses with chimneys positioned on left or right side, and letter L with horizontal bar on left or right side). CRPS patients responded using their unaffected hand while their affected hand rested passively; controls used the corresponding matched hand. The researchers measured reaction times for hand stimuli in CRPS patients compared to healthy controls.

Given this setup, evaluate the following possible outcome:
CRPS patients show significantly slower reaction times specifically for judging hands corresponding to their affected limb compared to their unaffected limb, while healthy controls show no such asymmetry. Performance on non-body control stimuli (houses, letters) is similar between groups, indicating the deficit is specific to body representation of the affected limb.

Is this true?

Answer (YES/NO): NO